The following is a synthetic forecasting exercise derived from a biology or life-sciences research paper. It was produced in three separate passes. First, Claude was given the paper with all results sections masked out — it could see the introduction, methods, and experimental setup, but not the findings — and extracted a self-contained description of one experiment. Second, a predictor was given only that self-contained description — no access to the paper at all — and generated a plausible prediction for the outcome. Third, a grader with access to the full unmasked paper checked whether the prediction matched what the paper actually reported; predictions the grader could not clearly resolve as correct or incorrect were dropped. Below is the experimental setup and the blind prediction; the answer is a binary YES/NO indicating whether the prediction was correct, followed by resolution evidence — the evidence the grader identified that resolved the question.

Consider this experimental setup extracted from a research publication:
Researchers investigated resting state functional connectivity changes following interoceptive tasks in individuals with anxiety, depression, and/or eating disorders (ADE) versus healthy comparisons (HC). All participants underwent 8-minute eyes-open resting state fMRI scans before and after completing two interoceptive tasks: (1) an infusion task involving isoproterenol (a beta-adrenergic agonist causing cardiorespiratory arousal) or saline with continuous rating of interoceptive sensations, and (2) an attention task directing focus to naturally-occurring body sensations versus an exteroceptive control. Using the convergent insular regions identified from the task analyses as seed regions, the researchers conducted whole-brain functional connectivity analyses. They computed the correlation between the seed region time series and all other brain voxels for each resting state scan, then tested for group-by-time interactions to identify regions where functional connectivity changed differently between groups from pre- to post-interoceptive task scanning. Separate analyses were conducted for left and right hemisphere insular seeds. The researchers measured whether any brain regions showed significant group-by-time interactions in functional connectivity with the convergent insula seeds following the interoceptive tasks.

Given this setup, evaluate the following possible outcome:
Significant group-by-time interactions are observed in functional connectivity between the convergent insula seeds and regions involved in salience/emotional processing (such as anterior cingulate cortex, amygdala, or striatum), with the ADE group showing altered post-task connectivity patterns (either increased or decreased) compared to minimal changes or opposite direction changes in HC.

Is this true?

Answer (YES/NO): NO